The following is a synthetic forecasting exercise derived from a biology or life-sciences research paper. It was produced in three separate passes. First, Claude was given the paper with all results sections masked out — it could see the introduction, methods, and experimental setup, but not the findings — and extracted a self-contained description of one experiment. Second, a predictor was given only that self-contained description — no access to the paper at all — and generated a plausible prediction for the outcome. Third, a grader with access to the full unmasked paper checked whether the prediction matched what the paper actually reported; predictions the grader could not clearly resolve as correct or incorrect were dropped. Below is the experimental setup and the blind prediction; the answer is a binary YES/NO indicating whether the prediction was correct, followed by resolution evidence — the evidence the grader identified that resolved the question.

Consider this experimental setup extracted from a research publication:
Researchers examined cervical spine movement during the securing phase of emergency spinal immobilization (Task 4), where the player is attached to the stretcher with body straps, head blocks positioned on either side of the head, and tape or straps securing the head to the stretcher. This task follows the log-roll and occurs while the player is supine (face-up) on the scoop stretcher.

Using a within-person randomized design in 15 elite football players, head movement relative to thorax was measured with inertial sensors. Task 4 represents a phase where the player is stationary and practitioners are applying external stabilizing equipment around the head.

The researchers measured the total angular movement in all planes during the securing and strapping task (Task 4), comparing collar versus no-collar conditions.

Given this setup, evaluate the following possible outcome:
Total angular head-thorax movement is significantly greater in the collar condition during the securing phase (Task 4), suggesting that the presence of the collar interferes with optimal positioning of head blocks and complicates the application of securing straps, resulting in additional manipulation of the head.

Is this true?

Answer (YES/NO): NO